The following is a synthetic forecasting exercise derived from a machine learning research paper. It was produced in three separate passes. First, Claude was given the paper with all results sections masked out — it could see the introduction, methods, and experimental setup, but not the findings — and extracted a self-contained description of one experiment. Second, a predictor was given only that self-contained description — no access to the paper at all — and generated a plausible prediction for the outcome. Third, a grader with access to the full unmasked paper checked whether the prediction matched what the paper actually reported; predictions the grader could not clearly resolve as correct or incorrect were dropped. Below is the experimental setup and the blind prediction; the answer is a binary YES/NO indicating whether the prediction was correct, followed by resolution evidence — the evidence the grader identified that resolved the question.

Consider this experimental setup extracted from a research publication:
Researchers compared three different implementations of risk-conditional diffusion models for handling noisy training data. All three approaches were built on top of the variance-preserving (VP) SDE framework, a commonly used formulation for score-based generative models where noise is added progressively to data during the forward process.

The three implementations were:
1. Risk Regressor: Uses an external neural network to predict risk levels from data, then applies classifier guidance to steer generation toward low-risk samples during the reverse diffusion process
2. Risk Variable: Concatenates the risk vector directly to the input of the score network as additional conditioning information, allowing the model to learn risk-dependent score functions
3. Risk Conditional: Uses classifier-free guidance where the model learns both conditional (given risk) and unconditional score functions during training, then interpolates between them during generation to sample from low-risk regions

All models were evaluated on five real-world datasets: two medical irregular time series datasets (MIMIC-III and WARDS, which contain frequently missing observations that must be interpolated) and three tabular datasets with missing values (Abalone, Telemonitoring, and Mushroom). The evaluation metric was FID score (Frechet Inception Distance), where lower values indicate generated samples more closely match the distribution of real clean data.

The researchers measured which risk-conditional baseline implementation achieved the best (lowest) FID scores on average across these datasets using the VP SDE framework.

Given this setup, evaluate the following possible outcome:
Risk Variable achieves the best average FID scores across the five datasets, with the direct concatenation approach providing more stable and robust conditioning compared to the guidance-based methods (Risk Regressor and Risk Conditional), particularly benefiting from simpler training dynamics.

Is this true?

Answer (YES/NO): NO